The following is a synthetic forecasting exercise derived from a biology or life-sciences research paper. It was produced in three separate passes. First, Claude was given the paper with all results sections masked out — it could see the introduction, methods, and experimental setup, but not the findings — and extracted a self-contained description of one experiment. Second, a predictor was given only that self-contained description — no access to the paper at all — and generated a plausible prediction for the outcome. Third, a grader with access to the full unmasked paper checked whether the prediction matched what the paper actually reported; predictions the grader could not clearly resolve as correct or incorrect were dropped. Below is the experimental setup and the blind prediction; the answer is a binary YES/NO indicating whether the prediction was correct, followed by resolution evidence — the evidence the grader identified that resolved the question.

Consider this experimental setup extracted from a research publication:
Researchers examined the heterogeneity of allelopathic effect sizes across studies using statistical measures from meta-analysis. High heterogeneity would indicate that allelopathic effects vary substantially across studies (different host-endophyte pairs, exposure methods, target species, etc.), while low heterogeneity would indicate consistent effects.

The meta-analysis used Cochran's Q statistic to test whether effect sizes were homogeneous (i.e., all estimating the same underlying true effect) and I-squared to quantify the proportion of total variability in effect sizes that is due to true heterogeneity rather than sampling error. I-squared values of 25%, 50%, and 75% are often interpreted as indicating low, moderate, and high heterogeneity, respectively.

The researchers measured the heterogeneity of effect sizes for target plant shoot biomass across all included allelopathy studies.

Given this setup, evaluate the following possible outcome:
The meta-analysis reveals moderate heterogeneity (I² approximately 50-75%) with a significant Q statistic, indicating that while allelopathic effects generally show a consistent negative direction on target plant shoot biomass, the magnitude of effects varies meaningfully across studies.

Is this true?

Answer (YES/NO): NO